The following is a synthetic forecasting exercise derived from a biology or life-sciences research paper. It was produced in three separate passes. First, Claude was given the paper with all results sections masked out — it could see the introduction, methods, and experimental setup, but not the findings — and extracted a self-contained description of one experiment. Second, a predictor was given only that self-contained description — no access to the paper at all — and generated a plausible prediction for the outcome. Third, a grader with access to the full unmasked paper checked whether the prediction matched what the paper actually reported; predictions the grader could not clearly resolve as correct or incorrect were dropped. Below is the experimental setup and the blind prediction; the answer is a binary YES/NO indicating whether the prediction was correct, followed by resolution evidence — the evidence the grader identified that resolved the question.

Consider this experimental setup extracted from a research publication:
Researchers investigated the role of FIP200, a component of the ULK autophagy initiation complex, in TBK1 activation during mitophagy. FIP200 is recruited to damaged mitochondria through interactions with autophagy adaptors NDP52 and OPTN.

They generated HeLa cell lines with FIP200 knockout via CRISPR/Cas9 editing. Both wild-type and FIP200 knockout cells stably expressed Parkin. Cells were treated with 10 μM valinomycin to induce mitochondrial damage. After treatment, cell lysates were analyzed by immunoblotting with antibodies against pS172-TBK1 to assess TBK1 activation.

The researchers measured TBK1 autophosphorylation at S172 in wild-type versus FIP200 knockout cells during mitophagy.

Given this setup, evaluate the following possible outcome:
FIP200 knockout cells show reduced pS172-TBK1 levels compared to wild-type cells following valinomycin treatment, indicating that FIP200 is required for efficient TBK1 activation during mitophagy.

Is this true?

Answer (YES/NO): NO